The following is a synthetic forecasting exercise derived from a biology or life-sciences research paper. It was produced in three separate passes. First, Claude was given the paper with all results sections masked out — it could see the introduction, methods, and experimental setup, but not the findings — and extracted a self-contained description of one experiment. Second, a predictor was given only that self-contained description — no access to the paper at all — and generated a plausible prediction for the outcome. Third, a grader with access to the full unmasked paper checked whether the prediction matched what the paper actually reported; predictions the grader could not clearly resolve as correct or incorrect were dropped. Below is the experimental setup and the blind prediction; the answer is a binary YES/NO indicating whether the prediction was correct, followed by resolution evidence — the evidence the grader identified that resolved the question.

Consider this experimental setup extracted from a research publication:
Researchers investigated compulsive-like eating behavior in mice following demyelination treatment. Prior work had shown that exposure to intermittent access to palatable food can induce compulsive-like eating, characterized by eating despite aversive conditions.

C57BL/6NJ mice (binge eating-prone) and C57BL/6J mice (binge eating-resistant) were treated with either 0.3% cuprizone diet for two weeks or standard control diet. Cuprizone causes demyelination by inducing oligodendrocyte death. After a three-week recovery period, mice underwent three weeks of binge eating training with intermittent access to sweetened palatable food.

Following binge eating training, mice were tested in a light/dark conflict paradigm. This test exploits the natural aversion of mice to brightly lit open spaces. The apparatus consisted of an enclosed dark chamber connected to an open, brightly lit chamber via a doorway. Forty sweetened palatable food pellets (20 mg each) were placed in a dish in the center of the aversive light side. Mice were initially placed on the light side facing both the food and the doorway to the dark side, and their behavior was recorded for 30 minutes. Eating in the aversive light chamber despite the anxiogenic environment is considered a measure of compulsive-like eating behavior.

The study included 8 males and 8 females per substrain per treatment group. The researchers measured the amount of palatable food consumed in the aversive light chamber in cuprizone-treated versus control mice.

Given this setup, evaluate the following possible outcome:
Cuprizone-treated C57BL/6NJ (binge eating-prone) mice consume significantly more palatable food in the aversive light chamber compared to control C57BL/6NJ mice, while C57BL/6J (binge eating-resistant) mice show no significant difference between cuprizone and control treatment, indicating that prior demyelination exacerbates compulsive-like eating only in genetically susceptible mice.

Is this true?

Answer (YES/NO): NO